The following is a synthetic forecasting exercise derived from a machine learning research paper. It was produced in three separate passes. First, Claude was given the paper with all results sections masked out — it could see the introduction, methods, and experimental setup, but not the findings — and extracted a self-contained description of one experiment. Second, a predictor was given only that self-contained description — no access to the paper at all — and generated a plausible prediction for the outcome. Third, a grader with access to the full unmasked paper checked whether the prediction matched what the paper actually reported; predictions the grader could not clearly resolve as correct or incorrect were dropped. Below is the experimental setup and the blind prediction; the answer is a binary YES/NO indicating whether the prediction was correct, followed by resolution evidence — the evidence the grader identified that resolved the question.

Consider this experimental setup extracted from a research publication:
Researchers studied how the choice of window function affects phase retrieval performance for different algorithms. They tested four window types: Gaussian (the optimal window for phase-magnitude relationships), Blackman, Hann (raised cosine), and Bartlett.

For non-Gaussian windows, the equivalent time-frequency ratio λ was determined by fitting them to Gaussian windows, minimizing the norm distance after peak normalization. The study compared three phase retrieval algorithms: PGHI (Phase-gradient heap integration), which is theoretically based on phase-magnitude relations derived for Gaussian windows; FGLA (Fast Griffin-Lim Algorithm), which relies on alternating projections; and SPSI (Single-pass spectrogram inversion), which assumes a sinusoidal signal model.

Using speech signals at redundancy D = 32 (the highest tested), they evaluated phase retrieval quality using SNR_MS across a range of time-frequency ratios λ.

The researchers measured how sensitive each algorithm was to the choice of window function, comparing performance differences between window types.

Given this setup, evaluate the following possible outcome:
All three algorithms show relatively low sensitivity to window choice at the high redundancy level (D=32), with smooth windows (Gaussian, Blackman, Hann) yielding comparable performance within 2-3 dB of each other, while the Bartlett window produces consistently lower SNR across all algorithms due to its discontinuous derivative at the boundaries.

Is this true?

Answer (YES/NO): NO